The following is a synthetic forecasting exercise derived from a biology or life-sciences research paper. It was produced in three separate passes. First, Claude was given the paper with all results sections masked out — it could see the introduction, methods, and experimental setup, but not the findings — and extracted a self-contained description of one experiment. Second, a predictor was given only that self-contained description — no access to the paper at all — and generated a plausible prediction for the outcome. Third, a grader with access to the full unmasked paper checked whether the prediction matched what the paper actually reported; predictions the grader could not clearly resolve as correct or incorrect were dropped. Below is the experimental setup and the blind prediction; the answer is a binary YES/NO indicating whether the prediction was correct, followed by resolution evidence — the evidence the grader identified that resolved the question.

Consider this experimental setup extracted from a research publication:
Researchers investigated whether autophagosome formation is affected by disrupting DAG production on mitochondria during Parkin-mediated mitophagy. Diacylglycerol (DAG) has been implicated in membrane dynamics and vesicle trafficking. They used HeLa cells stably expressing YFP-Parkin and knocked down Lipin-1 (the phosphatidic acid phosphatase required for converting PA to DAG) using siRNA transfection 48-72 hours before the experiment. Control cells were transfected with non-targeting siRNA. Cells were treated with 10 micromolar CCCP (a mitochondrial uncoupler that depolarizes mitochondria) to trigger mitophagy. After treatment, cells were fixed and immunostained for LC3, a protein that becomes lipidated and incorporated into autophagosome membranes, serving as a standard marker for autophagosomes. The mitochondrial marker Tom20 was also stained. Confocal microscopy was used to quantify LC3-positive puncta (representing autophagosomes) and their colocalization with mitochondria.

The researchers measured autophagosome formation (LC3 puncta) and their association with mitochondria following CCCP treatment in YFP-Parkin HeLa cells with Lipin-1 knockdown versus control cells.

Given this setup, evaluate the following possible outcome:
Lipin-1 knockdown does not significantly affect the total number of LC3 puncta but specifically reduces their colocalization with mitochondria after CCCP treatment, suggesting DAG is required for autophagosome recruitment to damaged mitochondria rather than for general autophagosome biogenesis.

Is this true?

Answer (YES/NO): NO